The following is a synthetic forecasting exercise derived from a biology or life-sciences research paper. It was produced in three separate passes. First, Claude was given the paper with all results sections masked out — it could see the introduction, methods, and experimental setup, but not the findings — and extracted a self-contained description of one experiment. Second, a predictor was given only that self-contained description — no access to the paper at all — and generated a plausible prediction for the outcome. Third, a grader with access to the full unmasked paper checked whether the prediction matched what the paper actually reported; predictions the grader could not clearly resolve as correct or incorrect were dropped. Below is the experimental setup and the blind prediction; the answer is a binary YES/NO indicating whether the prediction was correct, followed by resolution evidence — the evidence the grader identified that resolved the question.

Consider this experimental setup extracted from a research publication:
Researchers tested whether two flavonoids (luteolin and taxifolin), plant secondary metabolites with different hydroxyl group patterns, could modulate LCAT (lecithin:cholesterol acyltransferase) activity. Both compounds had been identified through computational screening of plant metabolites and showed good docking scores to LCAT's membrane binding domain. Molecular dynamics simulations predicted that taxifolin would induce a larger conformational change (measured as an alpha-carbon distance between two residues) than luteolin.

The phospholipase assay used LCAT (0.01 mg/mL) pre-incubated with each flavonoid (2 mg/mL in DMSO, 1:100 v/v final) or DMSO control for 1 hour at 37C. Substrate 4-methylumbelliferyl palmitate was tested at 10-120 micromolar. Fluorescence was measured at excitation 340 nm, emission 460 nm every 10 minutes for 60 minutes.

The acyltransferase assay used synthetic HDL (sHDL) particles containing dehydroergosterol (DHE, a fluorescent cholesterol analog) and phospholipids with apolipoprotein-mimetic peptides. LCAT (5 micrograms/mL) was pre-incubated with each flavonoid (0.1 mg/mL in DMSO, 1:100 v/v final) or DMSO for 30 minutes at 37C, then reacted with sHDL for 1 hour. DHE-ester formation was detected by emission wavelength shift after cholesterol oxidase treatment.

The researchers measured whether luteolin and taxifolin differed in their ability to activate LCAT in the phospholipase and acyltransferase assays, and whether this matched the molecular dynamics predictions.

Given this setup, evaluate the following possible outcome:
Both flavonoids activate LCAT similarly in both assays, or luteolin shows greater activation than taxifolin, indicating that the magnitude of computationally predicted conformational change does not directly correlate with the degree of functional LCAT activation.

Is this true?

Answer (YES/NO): NO